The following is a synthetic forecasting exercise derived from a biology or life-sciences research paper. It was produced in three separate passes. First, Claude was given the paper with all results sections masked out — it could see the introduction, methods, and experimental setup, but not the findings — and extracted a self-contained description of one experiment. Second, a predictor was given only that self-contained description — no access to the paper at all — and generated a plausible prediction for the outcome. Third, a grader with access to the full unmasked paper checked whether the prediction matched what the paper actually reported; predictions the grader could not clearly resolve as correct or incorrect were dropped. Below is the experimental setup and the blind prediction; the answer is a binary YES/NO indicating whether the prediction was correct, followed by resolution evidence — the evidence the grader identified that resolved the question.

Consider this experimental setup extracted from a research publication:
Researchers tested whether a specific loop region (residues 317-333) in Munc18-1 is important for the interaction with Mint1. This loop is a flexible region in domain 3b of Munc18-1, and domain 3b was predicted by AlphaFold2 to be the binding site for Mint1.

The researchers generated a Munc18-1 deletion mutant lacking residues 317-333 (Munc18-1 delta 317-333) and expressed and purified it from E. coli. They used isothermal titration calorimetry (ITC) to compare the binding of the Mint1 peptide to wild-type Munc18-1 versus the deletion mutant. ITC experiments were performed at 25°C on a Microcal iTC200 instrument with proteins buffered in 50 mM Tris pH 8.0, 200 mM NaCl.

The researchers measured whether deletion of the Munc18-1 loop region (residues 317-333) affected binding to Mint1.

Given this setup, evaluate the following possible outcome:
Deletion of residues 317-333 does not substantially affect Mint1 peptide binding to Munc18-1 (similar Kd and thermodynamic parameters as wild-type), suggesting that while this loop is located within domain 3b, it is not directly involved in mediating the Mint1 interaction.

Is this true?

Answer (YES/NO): NO